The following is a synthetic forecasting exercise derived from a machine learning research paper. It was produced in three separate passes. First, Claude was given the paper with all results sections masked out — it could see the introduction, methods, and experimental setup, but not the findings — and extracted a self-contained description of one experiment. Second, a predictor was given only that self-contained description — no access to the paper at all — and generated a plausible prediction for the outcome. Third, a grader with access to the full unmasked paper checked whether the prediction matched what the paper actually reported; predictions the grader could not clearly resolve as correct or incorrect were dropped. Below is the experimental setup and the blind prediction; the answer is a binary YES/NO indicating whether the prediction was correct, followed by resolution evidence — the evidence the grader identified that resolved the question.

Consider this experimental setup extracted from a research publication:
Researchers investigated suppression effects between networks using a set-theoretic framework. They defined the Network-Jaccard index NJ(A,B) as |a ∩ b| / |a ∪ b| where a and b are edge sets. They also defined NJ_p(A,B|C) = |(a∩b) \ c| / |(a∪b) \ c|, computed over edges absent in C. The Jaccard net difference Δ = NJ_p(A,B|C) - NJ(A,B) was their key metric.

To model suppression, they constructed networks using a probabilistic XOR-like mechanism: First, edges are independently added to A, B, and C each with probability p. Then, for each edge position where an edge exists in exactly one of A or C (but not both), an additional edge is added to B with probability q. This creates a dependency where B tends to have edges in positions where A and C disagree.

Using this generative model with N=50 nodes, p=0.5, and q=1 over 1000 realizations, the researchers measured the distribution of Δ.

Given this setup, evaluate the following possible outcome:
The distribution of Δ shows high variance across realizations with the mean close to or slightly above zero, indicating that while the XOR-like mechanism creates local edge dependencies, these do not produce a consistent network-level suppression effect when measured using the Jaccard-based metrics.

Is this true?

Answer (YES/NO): NO